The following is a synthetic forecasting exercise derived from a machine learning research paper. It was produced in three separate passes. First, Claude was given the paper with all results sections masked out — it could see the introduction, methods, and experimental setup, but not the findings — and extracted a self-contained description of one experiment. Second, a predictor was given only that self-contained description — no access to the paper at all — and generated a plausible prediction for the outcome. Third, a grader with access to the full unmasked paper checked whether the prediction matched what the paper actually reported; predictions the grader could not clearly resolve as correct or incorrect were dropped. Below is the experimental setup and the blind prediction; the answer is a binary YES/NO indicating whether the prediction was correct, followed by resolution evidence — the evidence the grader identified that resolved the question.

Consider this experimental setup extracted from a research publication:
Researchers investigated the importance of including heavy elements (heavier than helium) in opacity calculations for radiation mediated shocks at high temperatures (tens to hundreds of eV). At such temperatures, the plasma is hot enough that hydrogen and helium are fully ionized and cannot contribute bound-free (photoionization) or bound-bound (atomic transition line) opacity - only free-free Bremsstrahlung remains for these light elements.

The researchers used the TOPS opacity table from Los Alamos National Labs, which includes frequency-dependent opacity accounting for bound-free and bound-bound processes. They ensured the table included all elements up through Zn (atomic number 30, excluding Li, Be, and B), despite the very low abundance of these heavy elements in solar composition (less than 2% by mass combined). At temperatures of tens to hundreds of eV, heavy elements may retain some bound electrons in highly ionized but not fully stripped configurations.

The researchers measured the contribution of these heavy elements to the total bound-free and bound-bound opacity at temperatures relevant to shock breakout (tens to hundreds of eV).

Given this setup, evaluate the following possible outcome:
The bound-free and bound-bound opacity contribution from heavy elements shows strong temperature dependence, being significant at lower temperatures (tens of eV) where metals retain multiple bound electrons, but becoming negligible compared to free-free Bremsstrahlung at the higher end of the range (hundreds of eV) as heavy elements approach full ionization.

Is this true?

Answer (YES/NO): YES